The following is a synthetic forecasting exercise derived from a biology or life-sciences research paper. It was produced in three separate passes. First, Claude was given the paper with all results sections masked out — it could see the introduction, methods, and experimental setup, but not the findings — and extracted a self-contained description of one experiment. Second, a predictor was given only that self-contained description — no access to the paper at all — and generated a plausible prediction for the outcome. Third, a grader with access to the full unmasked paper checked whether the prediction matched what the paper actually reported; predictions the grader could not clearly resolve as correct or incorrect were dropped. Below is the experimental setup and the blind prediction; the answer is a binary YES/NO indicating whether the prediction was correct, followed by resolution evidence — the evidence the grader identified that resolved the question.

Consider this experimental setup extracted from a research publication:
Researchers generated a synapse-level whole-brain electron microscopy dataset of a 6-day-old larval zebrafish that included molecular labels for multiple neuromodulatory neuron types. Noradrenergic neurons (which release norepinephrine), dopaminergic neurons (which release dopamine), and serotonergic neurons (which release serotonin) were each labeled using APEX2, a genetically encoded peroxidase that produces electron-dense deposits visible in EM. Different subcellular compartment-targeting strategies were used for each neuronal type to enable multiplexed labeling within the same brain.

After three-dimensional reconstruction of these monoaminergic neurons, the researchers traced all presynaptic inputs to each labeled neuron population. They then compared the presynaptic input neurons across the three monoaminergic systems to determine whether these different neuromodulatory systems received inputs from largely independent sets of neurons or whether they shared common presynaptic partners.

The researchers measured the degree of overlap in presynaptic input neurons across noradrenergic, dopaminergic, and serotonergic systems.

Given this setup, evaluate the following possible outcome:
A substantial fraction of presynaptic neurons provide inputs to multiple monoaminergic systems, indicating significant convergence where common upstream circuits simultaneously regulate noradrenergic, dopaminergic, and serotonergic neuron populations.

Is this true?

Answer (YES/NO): NO